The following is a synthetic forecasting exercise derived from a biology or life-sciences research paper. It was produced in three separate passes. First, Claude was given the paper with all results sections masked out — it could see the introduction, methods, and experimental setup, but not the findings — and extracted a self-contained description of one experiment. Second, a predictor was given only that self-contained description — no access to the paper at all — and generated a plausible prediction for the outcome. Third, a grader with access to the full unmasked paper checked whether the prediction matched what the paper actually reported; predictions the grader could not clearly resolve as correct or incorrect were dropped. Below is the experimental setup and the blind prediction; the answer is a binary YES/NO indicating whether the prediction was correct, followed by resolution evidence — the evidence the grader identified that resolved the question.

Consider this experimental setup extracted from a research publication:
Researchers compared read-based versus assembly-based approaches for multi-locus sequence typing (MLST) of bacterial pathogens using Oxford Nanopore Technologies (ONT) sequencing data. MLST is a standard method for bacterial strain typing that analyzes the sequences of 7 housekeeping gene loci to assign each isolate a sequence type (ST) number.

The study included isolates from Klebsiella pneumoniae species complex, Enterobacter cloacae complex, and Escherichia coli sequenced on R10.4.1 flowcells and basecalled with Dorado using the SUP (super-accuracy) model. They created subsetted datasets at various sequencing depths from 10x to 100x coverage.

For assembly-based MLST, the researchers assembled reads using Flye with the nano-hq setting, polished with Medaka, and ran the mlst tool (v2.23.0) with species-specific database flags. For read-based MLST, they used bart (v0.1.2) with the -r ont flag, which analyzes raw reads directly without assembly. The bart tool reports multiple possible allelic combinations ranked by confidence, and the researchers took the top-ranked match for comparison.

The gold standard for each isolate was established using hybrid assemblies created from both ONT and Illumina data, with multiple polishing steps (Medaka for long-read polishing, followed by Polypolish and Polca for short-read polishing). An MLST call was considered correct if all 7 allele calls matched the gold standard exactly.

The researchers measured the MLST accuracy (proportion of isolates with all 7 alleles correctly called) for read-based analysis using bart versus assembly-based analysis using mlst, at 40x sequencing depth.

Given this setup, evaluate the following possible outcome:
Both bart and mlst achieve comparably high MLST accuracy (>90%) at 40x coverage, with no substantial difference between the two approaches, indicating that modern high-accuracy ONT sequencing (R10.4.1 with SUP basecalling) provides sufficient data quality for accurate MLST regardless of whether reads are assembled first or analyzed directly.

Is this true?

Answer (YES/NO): NO